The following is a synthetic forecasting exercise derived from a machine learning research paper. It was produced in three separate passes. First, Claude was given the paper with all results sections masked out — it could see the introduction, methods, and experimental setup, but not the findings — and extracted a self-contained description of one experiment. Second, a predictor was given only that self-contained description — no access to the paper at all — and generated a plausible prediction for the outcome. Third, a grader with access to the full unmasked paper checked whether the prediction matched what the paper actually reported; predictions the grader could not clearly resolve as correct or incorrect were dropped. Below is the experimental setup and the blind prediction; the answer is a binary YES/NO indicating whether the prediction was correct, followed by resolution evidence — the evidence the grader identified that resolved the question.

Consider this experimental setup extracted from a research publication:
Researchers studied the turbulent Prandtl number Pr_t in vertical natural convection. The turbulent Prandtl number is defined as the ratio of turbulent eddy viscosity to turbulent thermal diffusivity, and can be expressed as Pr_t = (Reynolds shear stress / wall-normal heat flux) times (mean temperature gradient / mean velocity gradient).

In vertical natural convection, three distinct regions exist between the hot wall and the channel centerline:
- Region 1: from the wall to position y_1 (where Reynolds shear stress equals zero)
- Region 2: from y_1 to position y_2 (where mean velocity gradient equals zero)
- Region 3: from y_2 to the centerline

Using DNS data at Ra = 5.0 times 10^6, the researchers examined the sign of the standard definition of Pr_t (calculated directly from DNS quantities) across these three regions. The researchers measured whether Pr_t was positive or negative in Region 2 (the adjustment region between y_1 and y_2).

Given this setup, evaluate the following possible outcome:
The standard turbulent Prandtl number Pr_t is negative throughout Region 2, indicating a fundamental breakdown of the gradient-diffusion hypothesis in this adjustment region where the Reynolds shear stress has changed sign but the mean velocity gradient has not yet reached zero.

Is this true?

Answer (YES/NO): YES